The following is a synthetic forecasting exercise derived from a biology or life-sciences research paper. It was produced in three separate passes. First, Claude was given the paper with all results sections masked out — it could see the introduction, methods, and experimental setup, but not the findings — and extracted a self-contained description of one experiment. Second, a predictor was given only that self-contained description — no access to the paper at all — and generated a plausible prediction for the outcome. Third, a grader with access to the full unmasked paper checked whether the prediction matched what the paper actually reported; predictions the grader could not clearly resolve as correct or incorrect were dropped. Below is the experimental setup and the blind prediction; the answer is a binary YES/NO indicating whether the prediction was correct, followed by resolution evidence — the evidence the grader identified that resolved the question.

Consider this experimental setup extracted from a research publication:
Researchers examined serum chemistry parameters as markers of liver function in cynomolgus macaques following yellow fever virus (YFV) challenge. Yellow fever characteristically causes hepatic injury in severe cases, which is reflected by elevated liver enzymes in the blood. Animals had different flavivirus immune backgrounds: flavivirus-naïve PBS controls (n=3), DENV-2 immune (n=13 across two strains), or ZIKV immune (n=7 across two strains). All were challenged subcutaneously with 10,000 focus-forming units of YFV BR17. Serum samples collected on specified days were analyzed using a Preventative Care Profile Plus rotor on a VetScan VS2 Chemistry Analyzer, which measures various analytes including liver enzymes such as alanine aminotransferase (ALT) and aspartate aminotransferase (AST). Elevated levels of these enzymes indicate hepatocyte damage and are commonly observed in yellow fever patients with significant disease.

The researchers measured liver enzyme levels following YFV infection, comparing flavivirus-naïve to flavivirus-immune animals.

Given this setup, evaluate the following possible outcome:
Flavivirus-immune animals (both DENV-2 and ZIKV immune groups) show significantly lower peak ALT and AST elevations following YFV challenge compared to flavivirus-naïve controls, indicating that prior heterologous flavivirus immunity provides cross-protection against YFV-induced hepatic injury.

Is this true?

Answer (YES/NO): YES